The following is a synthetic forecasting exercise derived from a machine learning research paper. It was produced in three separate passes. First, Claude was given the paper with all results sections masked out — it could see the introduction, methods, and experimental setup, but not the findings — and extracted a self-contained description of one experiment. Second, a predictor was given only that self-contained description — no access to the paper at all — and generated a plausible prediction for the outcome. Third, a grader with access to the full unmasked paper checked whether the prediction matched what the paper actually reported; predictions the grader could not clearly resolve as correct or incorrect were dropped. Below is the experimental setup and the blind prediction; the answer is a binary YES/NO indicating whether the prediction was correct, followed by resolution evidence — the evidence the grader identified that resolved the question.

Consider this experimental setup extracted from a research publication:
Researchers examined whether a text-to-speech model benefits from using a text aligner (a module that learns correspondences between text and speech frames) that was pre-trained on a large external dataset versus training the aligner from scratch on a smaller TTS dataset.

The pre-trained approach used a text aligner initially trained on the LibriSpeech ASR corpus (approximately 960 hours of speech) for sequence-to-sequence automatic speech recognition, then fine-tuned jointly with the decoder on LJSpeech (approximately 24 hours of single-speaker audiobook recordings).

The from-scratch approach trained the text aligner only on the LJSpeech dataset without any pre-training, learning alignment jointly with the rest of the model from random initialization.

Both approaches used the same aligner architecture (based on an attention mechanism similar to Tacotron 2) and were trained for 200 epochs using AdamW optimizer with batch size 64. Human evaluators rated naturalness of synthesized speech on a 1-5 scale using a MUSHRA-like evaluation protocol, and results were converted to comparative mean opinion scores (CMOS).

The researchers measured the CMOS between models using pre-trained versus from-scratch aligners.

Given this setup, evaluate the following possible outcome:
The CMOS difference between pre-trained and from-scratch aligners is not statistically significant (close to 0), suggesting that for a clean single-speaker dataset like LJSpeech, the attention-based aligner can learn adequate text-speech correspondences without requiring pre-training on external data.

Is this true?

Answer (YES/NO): NO